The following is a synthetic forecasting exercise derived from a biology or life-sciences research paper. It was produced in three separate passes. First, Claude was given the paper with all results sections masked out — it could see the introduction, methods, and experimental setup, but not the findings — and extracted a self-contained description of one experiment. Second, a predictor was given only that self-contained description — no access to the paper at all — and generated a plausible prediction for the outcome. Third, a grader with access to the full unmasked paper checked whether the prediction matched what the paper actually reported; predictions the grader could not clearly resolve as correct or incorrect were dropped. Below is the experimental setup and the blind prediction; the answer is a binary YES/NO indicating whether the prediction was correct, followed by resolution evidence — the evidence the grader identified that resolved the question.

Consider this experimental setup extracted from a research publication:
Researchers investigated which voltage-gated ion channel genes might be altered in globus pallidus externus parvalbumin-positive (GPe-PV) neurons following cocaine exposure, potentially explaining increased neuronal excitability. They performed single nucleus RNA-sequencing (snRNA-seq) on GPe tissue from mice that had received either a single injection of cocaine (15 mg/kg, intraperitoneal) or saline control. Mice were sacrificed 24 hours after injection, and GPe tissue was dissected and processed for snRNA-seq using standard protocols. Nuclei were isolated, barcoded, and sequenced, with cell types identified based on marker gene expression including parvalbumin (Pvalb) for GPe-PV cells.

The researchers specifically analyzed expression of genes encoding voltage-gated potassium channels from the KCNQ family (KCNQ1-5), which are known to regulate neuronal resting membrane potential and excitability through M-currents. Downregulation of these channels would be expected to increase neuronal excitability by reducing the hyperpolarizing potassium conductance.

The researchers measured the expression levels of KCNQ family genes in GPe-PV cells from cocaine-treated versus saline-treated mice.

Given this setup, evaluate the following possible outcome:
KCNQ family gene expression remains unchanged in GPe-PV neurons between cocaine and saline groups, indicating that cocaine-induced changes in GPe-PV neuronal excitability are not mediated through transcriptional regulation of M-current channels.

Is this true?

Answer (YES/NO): NO